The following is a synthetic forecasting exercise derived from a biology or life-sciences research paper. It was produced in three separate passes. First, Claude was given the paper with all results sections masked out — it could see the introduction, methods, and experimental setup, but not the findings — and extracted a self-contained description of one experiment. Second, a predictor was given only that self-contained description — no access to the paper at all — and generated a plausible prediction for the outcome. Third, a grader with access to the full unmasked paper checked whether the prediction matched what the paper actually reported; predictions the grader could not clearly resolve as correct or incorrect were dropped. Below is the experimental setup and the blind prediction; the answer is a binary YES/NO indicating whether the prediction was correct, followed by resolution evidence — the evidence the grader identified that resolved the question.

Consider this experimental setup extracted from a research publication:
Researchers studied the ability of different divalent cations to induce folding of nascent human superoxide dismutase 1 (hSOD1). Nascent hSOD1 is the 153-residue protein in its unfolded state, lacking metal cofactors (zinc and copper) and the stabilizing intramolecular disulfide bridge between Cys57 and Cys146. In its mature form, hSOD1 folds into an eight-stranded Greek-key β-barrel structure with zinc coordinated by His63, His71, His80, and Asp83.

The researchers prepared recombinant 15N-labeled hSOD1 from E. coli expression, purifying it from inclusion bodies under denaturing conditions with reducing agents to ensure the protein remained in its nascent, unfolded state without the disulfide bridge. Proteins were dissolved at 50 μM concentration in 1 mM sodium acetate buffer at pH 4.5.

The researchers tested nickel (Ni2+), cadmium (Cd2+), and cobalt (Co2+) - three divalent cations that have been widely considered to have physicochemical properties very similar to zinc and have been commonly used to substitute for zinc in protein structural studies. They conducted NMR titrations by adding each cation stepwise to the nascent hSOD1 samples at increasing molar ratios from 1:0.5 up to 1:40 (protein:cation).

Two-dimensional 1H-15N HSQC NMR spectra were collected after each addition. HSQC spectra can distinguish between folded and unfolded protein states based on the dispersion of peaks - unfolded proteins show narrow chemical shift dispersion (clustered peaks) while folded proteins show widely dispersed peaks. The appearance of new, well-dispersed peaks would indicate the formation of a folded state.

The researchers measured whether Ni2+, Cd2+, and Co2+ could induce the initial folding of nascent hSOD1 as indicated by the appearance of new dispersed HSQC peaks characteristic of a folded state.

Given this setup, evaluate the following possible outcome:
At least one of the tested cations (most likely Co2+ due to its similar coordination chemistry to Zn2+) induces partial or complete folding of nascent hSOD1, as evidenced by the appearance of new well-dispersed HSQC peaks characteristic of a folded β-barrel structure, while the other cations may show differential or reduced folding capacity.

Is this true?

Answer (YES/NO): NO